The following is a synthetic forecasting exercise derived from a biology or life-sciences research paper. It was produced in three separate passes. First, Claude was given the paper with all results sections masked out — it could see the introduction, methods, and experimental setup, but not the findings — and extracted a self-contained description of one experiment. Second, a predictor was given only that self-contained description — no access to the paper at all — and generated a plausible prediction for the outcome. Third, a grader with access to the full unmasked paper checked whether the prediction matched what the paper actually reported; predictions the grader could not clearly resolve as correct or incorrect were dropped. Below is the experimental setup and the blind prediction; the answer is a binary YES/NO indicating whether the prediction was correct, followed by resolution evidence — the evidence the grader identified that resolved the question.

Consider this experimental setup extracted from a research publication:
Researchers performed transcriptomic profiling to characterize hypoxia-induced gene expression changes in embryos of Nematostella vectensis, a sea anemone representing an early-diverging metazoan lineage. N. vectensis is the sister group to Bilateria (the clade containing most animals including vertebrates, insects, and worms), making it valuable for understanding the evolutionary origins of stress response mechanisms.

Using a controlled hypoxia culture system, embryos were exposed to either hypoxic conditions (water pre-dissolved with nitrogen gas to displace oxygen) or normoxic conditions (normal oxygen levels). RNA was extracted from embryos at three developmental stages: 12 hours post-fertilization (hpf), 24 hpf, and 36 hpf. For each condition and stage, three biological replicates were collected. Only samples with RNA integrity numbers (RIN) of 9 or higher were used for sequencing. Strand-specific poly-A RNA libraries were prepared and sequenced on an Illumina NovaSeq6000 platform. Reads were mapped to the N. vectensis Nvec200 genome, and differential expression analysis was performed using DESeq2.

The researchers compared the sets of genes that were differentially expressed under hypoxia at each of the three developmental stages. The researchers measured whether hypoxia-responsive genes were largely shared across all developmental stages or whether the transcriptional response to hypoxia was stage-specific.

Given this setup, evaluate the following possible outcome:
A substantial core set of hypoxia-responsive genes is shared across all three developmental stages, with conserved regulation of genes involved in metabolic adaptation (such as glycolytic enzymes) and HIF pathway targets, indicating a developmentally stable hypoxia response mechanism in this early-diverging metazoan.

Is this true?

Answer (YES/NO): NO